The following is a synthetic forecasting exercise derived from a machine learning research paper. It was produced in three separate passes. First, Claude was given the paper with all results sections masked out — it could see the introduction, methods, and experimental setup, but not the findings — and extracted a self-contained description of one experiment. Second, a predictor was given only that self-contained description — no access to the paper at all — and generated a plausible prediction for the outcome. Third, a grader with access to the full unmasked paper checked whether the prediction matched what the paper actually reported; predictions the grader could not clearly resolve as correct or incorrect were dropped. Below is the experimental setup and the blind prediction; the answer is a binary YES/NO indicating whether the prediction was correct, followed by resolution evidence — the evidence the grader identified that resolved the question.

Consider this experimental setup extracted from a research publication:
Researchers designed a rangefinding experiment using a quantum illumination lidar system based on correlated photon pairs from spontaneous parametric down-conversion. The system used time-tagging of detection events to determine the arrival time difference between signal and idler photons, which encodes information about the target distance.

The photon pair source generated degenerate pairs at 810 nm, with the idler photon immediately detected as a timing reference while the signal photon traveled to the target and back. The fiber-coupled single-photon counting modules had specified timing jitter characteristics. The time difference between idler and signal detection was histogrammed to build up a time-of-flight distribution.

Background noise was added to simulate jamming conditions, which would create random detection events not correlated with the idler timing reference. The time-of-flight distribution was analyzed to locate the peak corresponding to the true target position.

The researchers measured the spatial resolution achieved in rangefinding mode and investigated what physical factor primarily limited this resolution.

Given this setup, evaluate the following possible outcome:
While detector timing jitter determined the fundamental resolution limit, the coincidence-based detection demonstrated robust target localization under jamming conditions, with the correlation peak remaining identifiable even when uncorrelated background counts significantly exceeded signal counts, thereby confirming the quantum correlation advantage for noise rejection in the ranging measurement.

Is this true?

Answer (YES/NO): YES